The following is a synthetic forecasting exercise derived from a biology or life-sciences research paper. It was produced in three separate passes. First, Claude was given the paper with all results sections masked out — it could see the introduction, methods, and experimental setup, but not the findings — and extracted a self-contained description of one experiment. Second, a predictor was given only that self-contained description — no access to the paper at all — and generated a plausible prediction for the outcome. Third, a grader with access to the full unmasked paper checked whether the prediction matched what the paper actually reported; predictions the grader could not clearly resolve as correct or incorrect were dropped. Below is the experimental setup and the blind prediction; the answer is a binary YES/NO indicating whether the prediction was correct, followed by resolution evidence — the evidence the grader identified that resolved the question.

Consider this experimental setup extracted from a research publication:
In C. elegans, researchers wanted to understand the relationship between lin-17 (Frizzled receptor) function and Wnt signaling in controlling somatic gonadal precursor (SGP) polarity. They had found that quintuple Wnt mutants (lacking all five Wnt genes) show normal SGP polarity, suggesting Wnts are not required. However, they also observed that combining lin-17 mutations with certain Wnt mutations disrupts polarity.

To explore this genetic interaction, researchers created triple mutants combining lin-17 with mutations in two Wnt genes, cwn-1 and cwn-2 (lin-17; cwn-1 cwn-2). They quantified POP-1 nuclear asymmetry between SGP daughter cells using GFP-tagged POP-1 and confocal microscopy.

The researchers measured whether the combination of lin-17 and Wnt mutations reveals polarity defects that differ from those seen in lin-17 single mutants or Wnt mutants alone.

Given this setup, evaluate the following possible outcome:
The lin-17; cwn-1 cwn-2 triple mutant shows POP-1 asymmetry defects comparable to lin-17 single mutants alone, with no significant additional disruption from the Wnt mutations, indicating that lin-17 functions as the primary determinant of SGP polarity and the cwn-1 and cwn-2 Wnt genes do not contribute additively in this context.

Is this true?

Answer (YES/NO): NO